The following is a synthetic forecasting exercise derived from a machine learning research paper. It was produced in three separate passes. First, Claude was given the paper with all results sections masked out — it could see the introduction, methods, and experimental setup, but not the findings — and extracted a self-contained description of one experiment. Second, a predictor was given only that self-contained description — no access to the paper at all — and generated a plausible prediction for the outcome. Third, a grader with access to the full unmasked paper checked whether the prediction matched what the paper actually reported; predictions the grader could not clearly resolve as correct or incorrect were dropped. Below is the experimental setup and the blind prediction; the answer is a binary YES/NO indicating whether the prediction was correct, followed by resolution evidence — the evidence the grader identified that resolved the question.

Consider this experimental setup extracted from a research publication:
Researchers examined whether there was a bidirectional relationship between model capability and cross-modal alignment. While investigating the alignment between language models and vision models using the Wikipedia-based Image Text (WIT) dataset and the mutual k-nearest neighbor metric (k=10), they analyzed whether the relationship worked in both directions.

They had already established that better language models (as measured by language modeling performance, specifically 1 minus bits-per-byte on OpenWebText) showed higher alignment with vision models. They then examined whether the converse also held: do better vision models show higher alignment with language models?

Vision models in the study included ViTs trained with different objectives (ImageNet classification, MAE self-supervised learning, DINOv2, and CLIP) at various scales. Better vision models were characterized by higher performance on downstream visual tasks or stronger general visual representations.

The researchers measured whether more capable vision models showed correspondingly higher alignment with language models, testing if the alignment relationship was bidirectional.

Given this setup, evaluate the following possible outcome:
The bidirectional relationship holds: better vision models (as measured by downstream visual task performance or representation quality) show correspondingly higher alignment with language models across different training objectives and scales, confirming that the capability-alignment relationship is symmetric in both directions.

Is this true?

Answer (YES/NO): YES